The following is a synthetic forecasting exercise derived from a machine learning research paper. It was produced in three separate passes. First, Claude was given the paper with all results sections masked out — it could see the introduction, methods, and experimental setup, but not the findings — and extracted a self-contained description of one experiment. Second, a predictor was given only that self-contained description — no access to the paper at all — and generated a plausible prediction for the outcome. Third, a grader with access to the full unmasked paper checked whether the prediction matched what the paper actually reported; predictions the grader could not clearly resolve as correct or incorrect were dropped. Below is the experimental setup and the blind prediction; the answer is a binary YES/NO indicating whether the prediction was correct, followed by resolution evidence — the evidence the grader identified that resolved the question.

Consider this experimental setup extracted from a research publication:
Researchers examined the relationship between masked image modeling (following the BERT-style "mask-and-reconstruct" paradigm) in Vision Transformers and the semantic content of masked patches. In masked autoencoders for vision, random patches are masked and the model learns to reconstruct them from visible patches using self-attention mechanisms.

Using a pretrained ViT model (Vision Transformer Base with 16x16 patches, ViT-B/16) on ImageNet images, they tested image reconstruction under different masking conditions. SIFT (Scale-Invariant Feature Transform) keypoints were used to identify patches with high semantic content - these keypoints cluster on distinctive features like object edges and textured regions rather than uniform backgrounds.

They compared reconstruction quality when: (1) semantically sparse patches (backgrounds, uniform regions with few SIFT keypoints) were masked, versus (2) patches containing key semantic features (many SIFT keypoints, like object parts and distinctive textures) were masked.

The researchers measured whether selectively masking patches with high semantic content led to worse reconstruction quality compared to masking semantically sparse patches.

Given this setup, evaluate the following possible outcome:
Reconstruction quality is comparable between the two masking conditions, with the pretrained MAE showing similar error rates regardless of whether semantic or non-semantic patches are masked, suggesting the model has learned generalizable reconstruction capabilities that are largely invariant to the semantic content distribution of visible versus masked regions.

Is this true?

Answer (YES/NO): NO